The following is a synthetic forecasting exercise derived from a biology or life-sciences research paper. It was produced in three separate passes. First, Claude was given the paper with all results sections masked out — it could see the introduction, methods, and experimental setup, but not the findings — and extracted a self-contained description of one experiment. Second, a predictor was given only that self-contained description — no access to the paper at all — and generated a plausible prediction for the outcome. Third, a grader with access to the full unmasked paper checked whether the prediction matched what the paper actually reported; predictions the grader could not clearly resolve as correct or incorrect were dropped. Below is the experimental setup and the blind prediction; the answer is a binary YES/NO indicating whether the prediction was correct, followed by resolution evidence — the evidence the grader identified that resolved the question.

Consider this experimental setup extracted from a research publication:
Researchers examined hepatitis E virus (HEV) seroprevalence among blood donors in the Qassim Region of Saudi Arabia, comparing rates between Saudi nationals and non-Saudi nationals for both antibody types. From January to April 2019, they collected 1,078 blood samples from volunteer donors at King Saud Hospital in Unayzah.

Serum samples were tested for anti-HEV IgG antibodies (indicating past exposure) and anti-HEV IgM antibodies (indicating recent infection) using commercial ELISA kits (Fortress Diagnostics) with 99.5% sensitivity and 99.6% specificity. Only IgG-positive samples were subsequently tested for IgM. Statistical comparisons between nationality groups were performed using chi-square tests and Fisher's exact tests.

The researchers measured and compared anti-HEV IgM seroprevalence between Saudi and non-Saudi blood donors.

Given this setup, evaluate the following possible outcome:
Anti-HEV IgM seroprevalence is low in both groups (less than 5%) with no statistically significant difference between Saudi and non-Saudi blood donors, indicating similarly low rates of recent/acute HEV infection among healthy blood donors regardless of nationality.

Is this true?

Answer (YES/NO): NO